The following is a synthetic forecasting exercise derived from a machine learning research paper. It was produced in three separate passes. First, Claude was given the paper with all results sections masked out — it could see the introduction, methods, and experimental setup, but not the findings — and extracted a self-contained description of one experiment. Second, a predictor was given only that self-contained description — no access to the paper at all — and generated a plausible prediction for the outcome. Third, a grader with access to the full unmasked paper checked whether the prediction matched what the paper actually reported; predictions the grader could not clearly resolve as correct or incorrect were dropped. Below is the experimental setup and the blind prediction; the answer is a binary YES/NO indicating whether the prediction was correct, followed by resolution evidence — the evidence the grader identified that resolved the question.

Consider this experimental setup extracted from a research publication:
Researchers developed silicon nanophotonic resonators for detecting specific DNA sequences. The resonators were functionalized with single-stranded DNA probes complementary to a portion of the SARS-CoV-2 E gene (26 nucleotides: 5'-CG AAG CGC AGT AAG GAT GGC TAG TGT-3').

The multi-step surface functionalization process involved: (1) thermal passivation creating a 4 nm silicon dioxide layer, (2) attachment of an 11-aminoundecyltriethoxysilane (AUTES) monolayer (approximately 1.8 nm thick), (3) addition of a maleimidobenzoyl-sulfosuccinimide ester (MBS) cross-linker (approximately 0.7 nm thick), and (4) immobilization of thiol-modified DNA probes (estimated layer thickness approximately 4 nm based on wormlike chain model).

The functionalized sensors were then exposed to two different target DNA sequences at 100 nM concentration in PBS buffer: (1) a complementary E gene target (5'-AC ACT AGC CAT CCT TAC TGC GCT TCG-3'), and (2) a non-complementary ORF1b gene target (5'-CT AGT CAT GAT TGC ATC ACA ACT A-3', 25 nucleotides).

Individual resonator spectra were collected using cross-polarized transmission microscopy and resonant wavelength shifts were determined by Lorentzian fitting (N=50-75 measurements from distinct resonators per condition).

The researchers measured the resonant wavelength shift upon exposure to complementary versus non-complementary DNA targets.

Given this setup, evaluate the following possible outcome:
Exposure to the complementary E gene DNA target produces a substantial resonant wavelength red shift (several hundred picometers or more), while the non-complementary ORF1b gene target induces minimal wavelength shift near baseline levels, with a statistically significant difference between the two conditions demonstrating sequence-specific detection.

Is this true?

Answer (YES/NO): YES